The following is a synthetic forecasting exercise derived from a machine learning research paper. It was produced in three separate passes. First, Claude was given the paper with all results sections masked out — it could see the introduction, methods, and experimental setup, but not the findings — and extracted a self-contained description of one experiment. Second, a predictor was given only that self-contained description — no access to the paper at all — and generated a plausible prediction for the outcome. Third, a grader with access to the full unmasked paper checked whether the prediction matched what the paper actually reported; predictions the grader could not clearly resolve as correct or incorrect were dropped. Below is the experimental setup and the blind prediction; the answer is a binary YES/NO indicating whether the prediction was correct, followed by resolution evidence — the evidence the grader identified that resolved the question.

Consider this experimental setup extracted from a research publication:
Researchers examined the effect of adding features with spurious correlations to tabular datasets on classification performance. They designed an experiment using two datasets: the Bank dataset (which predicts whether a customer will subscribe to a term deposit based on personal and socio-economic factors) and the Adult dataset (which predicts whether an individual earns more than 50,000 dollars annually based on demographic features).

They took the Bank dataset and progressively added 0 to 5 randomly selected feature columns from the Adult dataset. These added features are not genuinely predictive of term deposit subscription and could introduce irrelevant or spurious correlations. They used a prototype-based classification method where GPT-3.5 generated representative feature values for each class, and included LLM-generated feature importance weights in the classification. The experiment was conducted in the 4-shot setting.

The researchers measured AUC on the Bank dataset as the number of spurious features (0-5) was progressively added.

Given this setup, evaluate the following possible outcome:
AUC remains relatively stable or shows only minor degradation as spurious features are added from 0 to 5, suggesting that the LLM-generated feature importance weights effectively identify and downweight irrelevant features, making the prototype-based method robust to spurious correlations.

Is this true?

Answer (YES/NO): YES